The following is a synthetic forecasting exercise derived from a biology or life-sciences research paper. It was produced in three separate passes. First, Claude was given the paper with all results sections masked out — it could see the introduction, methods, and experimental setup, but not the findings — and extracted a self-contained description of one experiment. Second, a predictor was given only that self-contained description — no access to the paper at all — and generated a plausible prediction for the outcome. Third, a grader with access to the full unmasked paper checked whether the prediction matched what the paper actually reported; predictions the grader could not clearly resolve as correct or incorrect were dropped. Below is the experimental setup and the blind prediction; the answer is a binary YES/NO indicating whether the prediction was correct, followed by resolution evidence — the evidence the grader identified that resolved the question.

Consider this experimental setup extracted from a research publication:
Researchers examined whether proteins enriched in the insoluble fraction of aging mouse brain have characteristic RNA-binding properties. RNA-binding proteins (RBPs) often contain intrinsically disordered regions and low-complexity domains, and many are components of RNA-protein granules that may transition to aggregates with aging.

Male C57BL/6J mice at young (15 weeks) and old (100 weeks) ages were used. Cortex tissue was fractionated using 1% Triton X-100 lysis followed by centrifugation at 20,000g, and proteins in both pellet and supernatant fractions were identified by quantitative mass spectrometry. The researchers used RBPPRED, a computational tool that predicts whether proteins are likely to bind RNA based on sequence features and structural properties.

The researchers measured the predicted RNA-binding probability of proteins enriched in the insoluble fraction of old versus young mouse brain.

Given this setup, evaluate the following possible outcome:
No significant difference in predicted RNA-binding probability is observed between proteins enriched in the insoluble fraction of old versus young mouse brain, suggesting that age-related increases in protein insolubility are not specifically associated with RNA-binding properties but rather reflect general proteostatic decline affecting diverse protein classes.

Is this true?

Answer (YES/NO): NO